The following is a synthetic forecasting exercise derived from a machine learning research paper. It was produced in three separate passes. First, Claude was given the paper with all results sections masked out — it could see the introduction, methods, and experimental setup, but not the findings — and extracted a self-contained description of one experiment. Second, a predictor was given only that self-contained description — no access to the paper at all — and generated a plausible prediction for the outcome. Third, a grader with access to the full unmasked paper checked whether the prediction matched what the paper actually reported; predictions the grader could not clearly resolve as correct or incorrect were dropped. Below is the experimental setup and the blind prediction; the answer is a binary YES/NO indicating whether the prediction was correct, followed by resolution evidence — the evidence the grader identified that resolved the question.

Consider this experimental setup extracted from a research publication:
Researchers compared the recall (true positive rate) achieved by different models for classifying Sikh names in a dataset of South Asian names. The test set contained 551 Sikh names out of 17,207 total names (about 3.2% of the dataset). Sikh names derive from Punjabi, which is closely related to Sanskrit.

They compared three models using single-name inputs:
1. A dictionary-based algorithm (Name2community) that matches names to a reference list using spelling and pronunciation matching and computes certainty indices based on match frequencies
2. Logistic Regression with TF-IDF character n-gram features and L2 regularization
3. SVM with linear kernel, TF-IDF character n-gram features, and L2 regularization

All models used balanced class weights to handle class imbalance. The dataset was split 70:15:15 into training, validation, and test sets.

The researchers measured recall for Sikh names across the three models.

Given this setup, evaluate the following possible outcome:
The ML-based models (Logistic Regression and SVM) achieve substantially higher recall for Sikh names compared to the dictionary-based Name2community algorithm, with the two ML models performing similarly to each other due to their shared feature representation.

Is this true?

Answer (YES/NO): NO